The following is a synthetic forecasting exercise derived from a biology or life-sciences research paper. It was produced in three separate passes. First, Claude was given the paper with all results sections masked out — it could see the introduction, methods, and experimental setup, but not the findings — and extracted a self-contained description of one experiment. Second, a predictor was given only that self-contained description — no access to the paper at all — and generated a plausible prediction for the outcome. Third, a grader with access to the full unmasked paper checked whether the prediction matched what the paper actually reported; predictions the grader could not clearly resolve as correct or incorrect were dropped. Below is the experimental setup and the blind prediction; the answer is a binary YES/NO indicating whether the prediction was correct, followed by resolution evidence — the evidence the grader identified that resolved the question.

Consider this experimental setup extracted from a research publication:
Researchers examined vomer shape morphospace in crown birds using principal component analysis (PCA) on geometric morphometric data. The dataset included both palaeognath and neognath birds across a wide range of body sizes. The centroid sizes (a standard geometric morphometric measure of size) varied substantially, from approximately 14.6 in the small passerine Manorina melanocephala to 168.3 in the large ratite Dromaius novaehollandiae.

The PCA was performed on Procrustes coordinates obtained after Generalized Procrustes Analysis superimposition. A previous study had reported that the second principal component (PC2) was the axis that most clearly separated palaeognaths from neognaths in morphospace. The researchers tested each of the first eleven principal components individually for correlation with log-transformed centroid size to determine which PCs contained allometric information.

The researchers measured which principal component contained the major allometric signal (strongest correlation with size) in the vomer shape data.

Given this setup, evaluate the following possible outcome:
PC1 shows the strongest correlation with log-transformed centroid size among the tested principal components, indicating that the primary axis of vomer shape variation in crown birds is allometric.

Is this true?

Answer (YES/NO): NO